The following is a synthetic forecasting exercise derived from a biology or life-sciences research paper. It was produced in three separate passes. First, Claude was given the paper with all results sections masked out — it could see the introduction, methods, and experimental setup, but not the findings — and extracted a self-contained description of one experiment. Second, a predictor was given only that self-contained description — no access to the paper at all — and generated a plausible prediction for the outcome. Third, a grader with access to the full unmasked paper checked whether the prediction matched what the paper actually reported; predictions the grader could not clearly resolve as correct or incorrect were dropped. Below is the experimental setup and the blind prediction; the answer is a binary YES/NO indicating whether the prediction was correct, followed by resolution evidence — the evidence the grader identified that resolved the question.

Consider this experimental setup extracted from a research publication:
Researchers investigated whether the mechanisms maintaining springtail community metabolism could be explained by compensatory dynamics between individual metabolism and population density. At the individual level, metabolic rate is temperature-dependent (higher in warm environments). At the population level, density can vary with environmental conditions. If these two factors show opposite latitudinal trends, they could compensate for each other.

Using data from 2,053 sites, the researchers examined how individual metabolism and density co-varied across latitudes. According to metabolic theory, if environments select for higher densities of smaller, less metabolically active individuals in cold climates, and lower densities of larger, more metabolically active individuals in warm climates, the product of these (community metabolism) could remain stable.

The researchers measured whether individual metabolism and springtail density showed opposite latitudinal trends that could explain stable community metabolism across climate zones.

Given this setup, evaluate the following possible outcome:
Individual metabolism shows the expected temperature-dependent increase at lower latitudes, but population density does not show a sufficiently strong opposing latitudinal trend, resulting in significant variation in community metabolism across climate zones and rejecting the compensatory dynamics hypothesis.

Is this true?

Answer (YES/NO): NO